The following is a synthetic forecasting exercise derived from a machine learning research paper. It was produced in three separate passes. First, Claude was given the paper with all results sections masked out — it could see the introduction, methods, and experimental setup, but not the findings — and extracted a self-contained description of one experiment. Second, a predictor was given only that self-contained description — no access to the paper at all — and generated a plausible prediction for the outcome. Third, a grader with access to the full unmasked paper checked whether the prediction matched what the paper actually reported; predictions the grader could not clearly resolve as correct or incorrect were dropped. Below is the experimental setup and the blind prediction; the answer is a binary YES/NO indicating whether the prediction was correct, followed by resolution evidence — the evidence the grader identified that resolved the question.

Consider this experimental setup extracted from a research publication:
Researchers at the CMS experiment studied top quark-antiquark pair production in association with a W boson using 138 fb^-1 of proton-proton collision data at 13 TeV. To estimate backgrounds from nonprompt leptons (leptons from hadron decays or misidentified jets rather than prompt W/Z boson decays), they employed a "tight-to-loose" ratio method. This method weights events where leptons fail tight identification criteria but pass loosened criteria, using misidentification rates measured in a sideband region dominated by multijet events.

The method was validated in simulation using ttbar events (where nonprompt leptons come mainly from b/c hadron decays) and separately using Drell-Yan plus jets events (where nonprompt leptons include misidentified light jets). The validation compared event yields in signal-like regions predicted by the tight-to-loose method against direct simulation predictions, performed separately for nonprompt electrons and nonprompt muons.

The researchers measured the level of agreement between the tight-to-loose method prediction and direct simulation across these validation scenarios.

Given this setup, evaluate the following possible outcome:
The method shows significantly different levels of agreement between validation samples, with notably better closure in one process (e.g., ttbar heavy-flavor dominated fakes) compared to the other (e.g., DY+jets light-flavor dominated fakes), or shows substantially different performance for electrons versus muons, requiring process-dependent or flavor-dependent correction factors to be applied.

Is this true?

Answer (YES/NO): NO